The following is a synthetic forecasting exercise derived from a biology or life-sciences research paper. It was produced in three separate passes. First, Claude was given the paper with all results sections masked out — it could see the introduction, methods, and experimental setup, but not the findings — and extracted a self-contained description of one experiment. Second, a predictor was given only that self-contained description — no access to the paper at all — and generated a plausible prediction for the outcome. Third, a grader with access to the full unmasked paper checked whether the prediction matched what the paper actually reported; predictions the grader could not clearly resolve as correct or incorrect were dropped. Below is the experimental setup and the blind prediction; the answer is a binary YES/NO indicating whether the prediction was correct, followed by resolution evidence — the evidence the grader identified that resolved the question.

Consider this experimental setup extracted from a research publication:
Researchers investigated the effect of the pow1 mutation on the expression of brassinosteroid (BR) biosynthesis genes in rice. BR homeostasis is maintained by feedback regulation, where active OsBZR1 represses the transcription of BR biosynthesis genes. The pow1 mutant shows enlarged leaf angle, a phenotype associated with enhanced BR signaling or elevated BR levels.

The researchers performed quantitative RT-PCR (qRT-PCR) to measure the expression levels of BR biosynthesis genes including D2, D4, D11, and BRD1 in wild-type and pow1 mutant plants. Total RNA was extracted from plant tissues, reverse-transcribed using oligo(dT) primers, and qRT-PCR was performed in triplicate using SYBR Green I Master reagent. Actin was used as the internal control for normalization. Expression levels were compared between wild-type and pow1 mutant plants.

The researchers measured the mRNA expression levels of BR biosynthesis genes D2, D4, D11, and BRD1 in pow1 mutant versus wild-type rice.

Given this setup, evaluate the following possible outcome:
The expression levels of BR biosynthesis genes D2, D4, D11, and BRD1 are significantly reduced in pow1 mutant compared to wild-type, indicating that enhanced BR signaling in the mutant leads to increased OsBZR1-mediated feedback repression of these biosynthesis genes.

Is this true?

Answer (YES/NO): NO